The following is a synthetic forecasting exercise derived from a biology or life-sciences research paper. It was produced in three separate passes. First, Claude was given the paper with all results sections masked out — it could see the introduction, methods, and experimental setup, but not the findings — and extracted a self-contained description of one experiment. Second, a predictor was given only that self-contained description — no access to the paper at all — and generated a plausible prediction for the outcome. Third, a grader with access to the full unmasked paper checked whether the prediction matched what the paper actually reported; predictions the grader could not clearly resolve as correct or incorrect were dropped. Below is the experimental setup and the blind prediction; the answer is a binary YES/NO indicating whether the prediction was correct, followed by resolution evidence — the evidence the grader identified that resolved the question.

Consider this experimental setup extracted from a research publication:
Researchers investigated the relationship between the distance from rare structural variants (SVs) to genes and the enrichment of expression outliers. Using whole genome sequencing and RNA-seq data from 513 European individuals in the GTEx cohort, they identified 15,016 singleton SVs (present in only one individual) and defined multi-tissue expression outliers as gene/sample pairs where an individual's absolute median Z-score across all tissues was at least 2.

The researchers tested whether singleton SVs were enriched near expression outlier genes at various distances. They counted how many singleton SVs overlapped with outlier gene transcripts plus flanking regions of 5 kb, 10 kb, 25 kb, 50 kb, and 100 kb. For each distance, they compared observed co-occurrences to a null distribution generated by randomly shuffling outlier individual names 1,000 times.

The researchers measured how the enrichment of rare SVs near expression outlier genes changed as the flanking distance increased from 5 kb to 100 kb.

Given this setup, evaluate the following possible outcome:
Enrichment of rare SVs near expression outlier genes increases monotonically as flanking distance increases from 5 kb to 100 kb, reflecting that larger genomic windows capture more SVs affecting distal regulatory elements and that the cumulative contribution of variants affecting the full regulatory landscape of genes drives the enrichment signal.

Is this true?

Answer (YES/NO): NO